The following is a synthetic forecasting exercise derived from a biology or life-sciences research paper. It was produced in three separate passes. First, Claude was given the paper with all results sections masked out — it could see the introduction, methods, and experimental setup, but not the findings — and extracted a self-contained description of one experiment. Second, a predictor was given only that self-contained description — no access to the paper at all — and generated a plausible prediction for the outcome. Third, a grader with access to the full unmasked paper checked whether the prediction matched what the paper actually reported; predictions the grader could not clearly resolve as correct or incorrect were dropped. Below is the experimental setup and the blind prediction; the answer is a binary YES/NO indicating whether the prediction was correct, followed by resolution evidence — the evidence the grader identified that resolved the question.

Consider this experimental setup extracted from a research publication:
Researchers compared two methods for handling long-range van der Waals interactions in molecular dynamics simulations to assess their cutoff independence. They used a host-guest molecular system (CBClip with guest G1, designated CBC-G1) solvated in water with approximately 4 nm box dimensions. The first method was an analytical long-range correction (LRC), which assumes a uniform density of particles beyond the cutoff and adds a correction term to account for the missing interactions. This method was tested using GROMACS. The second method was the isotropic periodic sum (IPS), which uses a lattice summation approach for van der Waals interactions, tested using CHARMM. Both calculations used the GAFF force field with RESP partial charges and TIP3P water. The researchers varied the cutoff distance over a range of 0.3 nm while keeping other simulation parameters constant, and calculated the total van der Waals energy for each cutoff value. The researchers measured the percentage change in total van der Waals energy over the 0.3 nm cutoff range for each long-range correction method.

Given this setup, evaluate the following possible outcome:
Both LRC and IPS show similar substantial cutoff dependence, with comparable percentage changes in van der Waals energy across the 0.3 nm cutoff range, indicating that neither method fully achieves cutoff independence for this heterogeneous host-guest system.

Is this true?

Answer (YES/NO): NO